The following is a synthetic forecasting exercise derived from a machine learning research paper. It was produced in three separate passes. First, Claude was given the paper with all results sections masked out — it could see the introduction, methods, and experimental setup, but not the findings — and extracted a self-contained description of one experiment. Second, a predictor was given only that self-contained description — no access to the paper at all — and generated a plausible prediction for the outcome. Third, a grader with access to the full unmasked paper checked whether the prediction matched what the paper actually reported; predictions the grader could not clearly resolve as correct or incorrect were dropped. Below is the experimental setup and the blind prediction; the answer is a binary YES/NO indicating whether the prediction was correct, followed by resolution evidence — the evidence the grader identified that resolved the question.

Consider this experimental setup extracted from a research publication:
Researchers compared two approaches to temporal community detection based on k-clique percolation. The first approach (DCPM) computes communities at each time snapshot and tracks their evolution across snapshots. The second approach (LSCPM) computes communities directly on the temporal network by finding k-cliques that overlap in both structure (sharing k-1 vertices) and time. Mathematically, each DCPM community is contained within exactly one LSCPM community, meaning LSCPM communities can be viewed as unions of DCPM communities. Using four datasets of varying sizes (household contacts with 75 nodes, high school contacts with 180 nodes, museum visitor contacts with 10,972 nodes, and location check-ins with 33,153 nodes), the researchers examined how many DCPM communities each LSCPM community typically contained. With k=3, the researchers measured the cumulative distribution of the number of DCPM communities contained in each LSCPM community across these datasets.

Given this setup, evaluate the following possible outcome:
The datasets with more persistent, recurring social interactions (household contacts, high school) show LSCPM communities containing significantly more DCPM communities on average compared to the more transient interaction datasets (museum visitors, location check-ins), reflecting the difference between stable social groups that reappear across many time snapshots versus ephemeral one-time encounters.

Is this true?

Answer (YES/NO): NO